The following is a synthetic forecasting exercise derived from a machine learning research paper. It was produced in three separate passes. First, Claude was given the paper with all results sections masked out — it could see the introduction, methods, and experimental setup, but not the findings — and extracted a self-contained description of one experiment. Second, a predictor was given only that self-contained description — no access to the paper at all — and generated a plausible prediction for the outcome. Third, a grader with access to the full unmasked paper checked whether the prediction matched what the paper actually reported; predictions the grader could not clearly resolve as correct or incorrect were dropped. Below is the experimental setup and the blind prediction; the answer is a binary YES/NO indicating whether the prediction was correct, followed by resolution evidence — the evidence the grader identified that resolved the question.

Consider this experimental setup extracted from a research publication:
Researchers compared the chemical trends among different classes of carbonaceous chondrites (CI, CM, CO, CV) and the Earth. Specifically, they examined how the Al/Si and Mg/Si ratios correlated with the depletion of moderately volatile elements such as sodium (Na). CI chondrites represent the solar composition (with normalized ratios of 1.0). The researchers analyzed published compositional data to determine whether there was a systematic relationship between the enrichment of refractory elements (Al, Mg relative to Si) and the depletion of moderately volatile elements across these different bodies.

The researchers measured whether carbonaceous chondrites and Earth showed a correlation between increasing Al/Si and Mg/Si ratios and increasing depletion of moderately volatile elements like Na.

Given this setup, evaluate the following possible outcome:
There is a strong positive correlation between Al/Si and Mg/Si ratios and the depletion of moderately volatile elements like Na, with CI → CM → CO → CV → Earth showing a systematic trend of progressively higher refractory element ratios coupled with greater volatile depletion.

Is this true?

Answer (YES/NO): YES